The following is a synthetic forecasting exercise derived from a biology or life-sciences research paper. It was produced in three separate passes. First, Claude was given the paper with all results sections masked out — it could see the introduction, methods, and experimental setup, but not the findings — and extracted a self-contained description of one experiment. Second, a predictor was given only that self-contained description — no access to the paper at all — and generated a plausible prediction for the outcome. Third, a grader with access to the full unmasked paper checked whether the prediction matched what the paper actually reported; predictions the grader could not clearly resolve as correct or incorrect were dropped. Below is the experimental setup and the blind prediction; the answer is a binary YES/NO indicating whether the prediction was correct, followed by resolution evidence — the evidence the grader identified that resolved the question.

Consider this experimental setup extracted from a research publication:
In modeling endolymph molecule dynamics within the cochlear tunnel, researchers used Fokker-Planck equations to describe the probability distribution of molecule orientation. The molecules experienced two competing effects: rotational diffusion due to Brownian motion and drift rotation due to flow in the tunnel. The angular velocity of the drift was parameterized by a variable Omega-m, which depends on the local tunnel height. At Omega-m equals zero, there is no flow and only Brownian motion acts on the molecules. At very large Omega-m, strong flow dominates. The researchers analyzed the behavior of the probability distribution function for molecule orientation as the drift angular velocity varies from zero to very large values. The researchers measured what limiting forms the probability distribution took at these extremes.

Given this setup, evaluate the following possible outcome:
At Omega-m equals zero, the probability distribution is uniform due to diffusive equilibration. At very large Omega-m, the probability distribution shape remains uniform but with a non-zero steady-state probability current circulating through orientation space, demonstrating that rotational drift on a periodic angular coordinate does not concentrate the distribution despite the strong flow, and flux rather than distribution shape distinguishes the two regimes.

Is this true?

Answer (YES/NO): NO